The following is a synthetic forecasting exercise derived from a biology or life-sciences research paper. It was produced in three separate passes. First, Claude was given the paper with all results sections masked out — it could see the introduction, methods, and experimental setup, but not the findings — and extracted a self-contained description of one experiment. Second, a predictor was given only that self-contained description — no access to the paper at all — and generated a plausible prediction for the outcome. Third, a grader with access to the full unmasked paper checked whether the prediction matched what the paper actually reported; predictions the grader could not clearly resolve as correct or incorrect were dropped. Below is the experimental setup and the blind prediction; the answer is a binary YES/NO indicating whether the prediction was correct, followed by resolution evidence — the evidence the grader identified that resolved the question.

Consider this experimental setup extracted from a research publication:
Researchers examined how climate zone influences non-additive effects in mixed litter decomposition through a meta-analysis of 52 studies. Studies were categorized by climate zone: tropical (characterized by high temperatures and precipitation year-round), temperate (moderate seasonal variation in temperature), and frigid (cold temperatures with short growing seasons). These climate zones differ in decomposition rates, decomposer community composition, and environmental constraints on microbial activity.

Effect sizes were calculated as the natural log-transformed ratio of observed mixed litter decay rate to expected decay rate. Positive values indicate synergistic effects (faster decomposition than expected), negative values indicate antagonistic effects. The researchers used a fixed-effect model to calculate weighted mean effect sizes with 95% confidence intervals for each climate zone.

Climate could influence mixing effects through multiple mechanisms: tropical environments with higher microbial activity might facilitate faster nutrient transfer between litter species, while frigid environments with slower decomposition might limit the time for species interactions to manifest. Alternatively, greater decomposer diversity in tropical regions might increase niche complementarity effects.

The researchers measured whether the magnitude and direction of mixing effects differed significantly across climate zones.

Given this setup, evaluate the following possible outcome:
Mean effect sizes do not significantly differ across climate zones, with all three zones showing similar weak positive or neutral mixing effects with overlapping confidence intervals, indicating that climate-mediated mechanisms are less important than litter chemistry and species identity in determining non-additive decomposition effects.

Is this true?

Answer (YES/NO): NO